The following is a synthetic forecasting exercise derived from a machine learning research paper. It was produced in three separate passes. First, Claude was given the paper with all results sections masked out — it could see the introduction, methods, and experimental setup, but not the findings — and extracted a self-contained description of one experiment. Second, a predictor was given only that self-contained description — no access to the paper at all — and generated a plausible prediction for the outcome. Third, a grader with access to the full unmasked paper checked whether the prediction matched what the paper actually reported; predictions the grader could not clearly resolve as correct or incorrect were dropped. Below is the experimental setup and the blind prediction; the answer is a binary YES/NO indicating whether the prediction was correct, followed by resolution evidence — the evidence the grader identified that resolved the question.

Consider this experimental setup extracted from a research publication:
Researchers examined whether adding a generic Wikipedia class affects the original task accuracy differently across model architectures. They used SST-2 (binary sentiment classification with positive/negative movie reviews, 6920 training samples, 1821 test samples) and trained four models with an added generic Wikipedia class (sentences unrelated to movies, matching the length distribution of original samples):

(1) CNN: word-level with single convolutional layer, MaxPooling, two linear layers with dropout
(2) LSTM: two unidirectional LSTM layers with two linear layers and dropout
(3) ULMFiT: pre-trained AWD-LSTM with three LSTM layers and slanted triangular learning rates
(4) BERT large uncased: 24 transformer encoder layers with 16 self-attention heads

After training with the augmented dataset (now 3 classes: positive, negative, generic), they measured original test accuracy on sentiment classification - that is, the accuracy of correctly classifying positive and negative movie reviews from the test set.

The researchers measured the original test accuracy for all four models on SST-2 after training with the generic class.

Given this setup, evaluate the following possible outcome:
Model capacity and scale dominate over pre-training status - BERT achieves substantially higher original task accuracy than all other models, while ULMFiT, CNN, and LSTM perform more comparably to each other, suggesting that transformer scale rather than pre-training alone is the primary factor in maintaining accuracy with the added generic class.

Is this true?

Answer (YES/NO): NO